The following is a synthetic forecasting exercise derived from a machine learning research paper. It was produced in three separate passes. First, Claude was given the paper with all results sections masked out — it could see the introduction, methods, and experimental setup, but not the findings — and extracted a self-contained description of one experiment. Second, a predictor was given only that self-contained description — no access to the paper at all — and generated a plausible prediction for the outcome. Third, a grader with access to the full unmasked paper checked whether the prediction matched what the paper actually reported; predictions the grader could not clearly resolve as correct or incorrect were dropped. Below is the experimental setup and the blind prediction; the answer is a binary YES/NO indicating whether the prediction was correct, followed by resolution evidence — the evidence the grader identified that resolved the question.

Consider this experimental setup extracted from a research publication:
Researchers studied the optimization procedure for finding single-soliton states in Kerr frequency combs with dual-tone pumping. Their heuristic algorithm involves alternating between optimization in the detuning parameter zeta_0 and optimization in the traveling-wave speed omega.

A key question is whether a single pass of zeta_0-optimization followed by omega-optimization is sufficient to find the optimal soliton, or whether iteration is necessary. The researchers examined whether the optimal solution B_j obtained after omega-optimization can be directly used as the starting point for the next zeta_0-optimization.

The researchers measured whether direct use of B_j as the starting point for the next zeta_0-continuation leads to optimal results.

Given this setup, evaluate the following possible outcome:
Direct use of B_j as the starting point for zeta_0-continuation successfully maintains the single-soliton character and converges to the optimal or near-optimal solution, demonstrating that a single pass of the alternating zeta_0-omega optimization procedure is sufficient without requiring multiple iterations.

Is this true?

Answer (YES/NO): NO